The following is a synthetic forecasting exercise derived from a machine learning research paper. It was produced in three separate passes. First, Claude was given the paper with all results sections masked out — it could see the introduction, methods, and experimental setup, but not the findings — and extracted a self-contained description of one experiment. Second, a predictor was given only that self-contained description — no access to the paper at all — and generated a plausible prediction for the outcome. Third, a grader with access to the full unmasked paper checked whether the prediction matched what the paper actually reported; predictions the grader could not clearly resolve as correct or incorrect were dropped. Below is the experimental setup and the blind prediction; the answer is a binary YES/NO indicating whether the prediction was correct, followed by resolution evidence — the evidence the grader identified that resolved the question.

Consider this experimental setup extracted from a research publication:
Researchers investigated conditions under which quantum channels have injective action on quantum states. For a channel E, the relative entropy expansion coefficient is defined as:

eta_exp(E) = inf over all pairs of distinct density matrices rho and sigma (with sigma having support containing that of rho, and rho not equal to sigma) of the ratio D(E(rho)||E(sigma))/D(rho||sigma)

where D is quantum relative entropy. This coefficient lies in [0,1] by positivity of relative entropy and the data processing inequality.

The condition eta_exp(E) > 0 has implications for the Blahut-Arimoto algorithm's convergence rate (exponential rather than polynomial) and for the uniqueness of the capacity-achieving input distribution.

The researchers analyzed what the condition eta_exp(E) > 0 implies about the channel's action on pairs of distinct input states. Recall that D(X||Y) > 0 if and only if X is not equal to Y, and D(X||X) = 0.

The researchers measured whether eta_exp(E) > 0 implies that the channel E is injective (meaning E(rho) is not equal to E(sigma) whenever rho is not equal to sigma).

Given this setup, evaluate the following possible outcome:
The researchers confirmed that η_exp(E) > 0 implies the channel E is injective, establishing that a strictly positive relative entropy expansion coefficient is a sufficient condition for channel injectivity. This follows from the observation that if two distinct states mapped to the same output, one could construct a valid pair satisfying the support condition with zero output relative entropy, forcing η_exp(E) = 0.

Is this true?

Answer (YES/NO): YES